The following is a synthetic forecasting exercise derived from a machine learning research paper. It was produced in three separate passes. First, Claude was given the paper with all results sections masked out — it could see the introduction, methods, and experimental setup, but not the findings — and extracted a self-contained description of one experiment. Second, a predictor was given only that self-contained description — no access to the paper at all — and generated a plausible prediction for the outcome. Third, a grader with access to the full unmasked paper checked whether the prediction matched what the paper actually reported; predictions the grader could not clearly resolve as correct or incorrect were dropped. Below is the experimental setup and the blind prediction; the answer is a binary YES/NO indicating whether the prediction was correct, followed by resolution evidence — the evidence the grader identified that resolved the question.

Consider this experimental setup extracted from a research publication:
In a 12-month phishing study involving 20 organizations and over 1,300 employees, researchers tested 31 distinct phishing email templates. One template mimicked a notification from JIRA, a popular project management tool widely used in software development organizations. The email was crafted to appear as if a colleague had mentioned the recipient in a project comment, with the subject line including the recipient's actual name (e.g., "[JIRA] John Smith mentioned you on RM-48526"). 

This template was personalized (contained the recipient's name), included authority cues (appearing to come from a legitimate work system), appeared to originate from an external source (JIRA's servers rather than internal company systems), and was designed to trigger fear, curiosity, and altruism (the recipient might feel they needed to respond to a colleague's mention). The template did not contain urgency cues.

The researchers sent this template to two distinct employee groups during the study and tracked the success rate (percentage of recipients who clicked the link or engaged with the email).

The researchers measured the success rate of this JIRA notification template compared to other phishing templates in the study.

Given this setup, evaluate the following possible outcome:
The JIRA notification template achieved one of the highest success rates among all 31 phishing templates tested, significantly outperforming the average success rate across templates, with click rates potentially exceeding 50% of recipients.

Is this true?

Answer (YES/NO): NO